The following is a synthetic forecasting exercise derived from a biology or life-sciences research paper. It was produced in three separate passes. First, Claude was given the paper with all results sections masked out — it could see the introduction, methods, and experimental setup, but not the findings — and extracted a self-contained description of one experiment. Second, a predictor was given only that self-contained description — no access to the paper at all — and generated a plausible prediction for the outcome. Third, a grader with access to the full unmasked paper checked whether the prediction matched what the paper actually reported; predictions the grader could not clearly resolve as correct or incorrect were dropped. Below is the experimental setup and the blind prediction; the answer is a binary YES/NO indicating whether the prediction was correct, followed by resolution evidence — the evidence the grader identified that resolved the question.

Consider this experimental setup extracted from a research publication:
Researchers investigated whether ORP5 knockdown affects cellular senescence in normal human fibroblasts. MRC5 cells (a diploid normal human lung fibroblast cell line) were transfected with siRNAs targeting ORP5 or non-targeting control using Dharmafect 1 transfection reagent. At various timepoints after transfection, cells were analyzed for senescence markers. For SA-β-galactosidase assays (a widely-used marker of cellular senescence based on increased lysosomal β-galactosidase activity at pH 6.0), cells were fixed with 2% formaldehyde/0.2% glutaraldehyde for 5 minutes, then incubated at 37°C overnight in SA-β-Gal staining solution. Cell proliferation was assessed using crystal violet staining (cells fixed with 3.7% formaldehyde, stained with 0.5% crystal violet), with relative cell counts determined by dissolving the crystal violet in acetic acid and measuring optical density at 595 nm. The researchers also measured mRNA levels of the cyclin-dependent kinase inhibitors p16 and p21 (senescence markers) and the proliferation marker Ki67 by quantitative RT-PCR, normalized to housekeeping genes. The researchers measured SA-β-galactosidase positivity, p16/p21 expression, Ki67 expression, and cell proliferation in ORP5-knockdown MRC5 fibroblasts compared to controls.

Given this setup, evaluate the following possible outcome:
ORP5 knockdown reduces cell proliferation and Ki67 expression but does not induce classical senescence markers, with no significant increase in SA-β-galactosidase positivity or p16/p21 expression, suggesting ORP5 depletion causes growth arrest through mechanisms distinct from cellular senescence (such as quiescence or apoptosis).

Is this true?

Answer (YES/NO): NO